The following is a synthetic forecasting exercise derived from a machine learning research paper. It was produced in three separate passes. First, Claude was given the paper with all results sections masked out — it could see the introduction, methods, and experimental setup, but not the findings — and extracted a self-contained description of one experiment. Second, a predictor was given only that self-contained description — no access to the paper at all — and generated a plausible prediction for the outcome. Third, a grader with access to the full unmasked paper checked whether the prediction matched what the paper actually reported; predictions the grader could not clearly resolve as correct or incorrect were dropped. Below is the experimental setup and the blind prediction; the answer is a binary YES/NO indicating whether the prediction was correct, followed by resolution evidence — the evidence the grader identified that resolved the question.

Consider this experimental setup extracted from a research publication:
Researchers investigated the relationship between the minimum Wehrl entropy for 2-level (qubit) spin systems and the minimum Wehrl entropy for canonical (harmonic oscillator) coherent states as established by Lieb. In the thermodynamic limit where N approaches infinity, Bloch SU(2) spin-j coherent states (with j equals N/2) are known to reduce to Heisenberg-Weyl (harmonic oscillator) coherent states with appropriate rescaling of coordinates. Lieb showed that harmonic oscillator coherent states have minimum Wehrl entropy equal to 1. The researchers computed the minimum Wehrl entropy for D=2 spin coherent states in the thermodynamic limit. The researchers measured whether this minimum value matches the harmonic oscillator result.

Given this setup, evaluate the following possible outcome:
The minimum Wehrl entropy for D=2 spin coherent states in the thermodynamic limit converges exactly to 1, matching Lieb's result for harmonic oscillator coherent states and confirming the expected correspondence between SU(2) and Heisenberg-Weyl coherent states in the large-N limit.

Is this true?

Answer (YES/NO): YES